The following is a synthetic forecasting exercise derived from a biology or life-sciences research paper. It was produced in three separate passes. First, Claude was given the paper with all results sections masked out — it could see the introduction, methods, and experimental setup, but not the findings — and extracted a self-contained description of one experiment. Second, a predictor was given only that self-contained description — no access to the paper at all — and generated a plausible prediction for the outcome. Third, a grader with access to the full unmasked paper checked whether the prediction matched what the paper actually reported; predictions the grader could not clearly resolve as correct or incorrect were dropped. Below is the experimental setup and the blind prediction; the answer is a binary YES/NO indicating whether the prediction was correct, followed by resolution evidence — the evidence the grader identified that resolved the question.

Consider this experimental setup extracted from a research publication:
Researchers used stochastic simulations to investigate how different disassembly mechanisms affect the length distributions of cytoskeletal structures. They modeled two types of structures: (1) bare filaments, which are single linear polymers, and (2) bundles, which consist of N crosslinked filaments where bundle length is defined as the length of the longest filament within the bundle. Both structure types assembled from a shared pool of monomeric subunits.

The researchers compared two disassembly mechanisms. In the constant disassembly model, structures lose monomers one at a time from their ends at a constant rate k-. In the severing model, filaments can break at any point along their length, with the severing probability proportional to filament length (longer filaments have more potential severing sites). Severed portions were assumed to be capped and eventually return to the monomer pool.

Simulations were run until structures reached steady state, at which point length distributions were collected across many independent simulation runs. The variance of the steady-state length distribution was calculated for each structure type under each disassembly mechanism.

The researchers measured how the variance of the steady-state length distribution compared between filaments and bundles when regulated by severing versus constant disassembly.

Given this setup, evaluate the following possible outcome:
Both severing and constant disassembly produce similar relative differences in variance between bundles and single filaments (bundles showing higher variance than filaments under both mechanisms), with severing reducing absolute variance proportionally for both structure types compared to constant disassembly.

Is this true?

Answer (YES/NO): NO